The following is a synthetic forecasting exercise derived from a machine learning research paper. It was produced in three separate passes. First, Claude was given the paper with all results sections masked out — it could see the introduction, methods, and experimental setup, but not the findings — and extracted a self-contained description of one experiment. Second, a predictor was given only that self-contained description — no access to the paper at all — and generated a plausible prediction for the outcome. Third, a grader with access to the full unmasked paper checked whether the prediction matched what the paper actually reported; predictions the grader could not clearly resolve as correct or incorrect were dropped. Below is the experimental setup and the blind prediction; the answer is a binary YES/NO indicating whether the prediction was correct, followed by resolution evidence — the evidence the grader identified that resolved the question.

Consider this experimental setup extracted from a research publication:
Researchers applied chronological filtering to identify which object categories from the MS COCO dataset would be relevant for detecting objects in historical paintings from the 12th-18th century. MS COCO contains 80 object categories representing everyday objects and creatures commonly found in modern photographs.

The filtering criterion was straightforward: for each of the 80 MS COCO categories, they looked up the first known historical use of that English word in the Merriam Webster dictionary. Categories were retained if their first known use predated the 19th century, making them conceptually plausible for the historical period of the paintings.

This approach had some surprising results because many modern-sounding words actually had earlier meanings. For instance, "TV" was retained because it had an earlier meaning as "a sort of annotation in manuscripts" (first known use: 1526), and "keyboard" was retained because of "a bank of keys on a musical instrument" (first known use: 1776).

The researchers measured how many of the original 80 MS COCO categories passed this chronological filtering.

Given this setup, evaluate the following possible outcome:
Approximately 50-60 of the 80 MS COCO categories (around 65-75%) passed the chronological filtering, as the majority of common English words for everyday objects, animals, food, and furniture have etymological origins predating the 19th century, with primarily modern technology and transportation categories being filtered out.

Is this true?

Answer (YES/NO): YES